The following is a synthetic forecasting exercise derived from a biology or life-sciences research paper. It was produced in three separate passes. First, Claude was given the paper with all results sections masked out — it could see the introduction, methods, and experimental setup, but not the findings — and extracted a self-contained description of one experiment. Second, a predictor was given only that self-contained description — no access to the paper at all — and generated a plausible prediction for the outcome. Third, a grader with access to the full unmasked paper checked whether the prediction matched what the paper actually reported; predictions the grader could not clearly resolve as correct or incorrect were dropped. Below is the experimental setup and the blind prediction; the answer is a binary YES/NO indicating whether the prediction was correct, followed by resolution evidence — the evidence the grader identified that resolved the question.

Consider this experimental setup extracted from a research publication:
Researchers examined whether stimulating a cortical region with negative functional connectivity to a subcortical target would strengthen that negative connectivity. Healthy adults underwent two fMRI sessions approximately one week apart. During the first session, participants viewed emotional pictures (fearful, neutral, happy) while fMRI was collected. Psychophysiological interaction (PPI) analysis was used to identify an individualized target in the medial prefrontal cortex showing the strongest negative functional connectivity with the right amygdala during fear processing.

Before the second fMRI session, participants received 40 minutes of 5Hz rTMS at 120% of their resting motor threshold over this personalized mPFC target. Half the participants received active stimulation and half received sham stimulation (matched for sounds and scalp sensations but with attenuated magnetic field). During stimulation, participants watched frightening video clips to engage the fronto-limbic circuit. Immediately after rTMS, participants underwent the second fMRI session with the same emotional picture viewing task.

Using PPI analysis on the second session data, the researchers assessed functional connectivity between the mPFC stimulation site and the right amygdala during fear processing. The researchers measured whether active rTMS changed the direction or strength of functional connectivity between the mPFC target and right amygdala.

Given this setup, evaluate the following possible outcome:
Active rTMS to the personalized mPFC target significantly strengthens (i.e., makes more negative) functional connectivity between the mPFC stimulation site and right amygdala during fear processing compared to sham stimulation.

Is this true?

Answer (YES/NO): NO